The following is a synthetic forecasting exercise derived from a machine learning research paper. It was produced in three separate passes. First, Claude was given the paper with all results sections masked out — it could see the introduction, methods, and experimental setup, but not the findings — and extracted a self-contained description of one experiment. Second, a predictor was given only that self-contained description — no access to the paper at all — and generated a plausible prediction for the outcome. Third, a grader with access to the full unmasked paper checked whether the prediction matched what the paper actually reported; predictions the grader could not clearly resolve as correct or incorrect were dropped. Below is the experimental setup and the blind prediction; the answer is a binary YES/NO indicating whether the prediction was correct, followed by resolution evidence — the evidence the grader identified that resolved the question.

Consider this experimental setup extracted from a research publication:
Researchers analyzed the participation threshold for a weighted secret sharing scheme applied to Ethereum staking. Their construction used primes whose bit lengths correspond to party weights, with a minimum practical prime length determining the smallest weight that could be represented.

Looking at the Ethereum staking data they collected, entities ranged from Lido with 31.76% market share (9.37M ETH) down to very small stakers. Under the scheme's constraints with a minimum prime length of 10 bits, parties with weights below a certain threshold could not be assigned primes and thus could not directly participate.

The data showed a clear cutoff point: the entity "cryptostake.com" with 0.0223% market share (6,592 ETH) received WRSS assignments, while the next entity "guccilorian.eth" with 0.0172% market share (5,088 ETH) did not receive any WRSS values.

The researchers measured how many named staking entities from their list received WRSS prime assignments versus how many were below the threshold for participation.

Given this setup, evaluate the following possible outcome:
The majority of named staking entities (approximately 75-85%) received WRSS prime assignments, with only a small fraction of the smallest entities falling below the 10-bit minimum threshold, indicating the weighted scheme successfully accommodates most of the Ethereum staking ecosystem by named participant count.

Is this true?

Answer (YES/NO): NO